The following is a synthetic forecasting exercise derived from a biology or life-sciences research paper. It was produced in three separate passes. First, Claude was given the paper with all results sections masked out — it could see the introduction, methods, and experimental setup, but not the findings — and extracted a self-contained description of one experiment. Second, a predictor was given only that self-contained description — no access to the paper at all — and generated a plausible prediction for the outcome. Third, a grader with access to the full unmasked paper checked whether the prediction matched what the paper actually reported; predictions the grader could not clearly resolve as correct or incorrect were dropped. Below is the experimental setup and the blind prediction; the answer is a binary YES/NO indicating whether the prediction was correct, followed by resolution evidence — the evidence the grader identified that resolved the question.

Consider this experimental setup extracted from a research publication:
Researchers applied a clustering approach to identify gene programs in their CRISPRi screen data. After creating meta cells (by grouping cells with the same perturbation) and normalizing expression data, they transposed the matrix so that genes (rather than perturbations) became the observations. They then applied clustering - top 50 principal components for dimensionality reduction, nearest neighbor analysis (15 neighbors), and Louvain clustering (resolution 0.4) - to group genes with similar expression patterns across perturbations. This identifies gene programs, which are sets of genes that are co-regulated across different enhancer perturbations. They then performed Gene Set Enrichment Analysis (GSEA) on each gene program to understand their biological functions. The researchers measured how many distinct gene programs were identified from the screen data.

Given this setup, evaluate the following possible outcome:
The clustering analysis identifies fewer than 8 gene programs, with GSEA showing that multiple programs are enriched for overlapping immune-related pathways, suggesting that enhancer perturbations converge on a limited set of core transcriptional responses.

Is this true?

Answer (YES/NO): NO